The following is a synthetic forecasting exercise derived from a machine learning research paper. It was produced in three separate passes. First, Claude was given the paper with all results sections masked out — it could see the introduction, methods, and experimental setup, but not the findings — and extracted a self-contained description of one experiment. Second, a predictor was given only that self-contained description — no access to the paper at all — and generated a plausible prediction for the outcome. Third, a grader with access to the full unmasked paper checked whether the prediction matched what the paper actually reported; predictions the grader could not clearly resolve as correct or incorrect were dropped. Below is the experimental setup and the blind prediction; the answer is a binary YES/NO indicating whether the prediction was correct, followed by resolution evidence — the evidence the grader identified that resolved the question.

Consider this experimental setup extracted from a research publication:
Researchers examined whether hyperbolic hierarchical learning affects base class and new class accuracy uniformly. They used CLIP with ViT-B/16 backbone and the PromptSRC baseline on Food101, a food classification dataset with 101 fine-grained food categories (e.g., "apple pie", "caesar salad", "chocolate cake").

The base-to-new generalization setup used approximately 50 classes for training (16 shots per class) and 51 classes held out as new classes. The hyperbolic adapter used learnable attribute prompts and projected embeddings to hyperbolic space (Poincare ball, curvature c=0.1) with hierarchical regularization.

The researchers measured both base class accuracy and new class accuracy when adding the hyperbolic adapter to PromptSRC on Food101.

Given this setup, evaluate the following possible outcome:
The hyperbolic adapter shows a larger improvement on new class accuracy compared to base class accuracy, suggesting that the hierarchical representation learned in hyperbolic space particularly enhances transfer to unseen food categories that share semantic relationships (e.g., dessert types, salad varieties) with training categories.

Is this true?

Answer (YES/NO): YES